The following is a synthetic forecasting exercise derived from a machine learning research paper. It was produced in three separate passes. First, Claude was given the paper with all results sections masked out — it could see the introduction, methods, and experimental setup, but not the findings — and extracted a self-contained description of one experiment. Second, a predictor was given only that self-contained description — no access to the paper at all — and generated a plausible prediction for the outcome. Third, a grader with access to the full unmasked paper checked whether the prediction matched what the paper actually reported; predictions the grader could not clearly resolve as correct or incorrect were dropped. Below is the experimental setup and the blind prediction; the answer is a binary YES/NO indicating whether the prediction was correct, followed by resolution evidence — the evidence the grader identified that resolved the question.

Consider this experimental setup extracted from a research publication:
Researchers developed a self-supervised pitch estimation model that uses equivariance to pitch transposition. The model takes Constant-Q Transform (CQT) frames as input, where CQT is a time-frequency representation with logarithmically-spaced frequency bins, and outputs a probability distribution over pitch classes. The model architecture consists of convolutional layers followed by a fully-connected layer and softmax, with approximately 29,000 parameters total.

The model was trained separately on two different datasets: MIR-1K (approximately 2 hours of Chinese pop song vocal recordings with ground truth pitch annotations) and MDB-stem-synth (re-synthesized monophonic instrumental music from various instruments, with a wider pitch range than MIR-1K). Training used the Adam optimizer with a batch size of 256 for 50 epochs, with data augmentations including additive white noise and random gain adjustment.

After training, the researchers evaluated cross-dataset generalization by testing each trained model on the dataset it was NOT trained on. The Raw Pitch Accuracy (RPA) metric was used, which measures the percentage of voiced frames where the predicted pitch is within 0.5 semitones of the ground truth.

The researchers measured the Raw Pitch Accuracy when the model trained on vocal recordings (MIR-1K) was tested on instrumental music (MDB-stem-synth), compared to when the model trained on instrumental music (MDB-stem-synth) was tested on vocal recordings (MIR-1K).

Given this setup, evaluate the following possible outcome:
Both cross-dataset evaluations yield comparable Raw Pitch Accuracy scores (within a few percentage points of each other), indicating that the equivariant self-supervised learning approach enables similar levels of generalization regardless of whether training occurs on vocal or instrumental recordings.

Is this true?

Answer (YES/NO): YES